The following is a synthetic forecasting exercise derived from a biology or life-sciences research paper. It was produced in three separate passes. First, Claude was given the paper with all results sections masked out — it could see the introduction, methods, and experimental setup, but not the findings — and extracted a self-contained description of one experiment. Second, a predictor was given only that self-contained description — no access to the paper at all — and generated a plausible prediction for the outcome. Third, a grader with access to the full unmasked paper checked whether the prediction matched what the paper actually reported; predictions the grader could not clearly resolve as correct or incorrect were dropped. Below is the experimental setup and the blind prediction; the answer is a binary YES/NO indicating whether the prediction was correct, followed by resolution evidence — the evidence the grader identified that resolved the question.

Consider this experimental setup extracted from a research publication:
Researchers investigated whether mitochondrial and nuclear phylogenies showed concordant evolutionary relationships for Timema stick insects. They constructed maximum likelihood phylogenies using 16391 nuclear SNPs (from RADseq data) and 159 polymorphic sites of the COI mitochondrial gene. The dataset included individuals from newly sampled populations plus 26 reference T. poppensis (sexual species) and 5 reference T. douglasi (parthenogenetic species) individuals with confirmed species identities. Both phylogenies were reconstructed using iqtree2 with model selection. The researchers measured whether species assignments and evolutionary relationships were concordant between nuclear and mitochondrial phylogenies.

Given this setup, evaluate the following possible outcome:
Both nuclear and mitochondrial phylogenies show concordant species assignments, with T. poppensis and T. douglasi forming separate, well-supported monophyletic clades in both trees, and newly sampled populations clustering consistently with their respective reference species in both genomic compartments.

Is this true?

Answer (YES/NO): NO